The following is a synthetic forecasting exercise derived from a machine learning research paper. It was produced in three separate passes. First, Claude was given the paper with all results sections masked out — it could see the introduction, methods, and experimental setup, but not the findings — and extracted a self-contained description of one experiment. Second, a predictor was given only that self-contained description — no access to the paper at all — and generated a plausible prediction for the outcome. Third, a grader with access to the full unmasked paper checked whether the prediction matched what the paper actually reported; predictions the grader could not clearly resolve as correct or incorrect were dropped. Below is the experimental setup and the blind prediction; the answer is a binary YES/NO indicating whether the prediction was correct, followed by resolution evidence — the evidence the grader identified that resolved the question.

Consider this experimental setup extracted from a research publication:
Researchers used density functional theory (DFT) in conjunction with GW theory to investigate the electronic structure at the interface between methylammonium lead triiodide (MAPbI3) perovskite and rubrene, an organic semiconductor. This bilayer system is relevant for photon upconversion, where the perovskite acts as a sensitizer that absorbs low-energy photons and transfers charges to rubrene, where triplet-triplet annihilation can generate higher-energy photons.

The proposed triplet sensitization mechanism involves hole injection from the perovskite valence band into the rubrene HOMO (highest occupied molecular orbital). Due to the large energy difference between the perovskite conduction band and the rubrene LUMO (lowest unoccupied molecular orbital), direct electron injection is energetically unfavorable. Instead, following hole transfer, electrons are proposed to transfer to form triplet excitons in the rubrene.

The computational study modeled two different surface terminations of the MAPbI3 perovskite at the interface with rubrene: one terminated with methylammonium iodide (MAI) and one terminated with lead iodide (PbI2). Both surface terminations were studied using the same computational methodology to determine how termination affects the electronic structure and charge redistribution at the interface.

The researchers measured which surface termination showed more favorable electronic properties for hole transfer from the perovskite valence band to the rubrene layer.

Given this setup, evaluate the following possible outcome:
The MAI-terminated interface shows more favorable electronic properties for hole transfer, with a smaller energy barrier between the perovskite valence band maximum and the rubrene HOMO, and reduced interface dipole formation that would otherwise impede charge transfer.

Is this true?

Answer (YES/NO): NO